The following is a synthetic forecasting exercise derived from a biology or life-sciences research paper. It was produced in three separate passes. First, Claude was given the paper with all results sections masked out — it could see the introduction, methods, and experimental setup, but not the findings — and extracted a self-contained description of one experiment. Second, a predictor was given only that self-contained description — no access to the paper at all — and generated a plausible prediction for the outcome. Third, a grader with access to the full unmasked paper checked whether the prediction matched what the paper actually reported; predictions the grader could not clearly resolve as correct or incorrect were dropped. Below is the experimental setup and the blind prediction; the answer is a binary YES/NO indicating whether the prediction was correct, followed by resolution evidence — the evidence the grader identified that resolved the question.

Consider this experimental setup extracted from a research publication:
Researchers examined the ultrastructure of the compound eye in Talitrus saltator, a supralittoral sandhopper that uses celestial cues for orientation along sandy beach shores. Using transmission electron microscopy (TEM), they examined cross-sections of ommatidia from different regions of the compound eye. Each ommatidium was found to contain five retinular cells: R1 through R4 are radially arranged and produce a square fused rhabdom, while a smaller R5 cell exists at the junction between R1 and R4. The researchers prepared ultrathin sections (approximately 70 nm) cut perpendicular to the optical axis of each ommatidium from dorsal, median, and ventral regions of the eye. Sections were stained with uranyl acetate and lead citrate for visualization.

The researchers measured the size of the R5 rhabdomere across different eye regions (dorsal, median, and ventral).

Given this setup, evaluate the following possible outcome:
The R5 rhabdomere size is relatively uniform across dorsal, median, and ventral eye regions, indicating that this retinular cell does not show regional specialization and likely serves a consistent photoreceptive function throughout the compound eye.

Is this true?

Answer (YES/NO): NO